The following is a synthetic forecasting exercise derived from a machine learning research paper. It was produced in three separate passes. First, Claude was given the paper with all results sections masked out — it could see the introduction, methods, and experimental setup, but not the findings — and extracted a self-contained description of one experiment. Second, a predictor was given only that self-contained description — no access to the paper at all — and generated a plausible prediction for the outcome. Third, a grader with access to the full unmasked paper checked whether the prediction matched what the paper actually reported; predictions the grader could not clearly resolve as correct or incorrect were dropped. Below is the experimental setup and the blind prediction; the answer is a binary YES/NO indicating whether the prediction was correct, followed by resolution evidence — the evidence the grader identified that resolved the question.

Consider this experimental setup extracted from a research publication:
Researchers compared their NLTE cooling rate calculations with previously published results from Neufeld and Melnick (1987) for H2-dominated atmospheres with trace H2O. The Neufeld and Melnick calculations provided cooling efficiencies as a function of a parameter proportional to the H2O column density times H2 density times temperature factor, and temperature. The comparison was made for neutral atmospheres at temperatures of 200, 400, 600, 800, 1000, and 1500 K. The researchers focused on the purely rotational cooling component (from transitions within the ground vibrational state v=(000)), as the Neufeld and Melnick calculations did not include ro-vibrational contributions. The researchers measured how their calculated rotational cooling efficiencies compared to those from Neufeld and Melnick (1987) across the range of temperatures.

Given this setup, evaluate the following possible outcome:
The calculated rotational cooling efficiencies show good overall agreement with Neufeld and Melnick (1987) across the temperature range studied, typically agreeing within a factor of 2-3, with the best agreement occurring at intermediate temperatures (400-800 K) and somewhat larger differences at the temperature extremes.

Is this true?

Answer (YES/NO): NO